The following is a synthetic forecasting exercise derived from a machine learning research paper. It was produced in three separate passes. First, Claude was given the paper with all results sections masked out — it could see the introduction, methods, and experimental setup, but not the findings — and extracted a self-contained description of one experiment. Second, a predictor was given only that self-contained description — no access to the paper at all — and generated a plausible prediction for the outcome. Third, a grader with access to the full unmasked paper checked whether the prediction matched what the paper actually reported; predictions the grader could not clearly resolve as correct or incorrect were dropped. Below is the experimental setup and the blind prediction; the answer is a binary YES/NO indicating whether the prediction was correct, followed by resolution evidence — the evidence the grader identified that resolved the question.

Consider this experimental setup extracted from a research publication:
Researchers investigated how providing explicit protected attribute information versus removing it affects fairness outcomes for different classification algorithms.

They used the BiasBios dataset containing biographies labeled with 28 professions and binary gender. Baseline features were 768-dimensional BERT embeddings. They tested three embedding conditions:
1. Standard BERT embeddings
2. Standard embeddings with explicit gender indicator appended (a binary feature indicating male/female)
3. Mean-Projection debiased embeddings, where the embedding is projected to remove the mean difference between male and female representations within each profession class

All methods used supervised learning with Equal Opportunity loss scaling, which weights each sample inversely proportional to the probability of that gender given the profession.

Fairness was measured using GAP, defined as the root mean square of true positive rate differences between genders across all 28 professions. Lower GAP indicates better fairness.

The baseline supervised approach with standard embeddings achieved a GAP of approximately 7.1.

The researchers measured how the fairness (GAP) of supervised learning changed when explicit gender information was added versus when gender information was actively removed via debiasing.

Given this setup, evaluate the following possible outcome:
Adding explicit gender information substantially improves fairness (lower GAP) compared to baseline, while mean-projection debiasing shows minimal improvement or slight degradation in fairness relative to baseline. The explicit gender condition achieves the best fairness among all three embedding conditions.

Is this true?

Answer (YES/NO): NO